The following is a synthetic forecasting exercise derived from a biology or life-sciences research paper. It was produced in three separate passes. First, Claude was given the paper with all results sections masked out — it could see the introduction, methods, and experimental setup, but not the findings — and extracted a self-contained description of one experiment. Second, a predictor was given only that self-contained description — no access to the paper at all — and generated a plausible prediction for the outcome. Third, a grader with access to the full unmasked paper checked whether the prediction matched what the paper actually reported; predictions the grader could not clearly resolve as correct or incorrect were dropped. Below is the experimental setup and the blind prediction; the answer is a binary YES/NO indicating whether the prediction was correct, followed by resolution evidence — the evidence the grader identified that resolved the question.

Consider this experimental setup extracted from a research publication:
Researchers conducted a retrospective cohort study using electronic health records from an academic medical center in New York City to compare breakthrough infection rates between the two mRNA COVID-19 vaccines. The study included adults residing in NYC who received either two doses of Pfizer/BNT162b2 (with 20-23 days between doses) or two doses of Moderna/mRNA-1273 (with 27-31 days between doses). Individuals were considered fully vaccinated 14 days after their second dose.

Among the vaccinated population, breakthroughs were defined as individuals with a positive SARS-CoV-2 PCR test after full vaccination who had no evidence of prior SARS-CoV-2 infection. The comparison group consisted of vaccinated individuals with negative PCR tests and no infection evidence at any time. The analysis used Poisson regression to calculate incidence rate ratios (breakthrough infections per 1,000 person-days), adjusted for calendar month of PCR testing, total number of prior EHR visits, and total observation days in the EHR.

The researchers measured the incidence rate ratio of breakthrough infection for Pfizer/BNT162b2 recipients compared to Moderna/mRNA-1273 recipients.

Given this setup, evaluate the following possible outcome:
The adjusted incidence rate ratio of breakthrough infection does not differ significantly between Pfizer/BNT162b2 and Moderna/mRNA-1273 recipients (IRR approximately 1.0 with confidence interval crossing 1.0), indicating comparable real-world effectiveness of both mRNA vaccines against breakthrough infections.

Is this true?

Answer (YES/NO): NO